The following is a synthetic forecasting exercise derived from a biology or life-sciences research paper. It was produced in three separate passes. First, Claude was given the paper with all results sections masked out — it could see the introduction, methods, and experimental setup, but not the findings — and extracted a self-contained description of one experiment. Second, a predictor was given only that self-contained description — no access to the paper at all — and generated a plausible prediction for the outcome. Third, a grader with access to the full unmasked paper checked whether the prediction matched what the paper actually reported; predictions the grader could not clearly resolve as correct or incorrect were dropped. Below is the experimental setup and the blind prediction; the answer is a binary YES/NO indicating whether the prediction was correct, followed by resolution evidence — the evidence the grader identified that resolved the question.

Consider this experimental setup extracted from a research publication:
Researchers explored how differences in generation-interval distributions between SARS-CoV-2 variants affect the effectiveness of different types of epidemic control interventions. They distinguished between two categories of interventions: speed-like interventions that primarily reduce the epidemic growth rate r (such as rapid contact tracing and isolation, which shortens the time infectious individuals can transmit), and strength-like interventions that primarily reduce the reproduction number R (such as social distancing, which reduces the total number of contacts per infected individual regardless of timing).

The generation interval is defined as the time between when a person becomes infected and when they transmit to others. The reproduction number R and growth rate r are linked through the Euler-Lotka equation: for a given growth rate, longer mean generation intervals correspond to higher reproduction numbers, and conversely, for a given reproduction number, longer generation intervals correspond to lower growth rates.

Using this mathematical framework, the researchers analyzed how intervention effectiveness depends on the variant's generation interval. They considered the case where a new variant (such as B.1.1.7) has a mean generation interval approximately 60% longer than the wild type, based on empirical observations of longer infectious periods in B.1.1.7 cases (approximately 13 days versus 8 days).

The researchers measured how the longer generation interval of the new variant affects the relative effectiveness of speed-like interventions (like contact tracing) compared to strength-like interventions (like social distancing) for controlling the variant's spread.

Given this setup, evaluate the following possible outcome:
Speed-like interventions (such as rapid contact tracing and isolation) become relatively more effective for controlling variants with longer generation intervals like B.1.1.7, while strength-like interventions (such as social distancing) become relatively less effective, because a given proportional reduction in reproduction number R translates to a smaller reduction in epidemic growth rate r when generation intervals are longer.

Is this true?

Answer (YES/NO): YES